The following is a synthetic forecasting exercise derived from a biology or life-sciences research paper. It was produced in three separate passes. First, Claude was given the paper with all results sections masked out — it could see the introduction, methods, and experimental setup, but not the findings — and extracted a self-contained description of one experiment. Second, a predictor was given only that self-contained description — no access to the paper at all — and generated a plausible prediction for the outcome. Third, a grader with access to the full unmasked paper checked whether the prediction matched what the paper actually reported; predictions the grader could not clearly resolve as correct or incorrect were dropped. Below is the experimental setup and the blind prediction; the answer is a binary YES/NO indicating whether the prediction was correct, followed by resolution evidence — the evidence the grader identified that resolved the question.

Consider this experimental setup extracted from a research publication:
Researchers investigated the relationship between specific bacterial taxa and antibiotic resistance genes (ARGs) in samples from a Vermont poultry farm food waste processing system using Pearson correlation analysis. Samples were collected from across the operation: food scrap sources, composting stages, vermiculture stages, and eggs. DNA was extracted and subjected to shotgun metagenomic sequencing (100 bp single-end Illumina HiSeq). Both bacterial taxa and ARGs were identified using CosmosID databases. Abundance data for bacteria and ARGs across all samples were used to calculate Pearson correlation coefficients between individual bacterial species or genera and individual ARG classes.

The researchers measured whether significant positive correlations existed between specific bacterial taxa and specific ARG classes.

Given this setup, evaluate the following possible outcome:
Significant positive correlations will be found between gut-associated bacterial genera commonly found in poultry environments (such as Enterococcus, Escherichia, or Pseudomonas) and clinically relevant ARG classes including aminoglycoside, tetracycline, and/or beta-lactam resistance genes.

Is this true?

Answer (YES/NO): NO